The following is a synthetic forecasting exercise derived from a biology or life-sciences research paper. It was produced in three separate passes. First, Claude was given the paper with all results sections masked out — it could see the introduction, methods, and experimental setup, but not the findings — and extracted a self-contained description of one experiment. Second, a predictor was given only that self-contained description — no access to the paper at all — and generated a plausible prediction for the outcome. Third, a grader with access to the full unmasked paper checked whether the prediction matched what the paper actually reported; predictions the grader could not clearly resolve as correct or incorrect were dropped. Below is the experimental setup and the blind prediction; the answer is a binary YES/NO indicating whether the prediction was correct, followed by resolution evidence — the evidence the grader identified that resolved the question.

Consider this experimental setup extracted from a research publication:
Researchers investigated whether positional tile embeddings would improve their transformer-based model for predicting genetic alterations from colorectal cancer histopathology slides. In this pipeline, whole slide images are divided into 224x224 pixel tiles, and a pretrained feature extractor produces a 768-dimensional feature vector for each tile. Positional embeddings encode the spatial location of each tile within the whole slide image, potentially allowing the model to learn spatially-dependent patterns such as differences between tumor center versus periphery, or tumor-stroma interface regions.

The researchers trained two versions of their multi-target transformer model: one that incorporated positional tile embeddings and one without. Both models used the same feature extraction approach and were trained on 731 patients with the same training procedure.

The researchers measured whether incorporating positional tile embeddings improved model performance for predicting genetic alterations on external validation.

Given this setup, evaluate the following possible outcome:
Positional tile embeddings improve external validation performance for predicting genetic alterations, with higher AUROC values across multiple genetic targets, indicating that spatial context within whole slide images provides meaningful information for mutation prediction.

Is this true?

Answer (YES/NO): NO